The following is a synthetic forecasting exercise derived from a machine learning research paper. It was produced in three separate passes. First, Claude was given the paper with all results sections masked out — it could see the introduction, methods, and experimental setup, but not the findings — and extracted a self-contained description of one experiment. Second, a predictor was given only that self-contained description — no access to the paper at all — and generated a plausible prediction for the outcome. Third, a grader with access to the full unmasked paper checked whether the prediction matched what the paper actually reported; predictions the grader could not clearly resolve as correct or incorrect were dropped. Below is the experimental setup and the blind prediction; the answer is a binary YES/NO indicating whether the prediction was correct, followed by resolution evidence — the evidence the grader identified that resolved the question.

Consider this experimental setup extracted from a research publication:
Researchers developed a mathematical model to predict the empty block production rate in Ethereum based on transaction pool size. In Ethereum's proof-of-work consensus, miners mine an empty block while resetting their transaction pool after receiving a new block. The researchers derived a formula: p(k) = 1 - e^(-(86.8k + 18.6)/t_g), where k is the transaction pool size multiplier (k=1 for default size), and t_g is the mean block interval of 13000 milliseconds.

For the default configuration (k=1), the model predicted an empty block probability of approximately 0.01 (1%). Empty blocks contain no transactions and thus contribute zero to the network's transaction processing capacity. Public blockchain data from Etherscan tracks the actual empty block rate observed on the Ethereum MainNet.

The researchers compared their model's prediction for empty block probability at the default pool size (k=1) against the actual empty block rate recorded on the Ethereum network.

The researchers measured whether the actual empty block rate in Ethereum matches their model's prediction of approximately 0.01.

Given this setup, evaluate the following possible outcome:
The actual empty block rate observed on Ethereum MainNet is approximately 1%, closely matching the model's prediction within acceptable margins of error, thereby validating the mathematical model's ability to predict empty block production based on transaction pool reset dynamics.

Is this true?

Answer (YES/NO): YES